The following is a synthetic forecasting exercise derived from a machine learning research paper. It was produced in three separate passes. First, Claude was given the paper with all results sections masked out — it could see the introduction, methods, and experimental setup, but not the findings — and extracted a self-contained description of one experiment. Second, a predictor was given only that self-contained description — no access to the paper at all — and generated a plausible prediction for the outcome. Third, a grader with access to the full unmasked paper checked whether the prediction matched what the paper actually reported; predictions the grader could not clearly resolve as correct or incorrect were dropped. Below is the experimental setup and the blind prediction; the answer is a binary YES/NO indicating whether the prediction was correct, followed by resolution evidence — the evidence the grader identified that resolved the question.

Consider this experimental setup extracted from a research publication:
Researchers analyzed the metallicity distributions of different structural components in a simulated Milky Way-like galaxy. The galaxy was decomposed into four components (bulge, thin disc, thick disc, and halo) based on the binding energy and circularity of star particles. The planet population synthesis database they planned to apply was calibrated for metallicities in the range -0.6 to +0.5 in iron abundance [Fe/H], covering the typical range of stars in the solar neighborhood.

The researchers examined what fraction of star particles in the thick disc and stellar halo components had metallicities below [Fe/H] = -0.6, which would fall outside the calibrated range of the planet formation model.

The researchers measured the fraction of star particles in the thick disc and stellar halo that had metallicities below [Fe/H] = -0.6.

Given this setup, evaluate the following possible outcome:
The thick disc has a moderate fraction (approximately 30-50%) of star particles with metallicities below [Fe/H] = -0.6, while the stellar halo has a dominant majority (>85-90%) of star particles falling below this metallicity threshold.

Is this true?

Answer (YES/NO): NO